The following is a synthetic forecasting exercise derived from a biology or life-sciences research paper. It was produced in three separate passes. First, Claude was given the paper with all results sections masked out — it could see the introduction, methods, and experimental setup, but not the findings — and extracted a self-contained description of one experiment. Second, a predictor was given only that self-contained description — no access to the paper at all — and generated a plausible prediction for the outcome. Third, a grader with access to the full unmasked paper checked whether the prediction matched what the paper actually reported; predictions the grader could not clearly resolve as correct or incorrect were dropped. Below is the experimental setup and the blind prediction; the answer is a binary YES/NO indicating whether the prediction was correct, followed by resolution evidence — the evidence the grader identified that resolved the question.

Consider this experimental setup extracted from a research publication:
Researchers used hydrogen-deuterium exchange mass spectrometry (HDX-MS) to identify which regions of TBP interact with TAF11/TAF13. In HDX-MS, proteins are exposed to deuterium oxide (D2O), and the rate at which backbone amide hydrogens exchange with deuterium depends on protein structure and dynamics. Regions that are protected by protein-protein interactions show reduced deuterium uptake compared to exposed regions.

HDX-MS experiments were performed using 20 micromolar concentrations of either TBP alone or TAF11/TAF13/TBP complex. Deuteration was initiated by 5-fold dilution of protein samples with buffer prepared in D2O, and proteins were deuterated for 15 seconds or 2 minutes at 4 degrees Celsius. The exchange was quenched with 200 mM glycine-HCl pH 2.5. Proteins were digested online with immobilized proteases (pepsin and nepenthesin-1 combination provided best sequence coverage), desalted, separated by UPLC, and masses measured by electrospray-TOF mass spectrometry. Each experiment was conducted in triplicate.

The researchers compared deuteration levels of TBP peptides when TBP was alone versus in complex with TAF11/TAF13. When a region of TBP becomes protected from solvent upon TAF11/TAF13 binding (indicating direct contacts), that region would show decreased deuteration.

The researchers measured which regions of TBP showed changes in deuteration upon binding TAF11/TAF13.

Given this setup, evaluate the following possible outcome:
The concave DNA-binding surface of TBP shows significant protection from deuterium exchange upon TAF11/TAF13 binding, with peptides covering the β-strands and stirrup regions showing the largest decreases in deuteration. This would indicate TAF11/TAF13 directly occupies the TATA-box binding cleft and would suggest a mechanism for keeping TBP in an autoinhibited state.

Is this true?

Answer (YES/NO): YES